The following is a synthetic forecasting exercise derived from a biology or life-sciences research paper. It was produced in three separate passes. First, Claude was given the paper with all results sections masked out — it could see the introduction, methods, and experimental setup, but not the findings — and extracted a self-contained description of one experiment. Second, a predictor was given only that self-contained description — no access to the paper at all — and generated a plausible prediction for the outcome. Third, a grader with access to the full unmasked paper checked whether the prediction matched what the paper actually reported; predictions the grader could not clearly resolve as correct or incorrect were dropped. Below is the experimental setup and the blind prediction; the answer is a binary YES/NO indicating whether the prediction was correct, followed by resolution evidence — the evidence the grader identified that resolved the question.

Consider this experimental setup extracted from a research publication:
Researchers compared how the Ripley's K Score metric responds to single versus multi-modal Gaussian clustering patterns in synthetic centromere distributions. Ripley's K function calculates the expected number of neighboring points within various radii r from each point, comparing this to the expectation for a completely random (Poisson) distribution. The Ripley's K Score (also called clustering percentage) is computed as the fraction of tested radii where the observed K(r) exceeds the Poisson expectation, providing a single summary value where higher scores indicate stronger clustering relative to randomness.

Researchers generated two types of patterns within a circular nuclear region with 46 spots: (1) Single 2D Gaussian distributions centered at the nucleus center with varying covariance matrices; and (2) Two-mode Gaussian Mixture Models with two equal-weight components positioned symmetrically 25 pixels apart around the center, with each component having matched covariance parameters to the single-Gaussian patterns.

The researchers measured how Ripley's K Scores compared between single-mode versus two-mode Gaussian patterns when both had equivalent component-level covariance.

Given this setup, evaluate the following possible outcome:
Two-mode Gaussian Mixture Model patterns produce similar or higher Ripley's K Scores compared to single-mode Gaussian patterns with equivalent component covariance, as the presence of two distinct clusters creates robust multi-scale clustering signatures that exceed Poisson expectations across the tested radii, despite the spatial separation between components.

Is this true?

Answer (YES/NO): NO